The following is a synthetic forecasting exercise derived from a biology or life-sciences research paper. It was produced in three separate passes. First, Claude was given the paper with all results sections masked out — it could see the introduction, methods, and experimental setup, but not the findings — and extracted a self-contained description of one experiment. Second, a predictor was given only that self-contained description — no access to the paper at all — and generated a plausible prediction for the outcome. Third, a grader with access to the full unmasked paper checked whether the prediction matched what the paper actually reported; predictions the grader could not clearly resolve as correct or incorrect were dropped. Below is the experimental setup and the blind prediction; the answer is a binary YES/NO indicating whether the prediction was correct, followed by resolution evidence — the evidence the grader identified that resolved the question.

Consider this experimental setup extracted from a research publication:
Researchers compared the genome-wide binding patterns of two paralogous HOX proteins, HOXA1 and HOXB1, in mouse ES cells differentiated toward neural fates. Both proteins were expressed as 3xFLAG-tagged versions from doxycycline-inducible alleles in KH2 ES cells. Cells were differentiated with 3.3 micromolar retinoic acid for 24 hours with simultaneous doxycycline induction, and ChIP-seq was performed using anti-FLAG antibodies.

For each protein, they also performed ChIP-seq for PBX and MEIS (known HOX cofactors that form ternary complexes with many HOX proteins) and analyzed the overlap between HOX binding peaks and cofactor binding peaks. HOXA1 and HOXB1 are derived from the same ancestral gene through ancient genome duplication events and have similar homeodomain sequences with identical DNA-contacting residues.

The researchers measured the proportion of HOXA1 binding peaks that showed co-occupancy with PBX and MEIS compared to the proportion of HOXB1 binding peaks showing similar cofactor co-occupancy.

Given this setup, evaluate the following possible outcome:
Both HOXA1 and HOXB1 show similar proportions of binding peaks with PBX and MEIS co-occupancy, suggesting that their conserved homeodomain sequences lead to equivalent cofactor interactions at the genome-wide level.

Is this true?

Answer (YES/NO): NO